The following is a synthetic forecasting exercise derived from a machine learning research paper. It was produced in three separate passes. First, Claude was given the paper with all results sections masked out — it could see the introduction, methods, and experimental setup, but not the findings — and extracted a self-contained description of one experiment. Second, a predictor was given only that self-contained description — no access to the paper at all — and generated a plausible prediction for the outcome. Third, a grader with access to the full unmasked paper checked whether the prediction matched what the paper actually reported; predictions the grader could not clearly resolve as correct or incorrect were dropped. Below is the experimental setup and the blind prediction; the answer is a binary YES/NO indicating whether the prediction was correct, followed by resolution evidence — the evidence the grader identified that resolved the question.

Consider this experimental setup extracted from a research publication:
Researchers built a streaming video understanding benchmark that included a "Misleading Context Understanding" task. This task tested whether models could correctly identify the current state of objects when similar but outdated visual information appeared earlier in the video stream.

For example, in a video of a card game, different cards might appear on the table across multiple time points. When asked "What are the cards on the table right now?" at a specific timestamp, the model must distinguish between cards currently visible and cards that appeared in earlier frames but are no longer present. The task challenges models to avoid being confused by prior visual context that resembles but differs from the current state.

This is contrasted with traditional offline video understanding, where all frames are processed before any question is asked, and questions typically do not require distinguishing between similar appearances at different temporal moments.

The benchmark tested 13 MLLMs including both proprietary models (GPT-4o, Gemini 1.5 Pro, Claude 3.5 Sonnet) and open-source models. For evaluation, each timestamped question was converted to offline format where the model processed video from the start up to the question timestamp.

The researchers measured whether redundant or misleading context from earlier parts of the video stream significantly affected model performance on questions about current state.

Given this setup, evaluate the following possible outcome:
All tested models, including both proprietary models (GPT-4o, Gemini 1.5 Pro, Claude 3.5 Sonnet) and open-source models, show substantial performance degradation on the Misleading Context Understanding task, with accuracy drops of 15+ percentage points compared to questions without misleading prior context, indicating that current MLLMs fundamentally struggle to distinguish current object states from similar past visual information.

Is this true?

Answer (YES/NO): NO